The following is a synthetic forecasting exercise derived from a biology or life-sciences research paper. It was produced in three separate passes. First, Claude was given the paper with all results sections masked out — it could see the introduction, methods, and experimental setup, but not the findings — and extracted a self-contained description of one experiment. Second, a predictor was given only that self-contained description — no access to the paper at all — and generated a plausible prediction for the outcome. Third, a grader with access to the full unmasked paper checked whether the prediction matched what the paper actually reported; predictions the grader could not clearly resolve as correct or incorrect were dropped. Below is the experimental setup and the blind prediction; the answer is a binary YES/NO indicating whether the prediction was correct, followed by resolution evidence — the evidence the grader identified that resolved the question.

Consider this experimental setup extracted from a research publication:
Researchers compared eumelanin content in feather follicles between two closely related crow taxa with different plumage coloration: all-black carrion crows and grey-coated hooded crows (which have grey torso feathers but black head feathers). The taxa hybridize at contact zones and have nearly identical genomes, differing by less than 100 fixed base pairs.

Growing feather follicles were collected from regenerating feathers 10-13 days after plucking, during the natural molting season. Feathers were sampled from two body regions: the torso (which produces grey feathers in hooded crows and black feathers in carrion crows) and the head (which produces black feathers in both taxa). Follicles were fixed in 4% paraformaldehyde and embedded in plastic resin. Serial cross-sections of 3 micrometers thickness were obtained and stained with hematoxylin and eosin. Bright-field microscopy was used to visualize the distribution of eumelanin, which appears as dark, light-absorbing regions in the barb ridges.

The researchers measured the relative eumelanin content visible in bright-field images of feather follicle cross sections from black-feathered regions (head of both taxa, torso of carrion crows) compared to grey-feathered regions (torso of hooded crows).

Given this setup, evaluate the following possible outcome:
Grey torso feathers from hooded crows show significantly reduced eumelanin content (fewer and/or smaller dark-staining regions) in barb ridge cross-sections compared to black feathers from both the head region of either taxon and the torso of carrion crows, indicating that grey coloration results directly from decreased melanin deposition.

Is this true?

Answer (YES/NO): YES